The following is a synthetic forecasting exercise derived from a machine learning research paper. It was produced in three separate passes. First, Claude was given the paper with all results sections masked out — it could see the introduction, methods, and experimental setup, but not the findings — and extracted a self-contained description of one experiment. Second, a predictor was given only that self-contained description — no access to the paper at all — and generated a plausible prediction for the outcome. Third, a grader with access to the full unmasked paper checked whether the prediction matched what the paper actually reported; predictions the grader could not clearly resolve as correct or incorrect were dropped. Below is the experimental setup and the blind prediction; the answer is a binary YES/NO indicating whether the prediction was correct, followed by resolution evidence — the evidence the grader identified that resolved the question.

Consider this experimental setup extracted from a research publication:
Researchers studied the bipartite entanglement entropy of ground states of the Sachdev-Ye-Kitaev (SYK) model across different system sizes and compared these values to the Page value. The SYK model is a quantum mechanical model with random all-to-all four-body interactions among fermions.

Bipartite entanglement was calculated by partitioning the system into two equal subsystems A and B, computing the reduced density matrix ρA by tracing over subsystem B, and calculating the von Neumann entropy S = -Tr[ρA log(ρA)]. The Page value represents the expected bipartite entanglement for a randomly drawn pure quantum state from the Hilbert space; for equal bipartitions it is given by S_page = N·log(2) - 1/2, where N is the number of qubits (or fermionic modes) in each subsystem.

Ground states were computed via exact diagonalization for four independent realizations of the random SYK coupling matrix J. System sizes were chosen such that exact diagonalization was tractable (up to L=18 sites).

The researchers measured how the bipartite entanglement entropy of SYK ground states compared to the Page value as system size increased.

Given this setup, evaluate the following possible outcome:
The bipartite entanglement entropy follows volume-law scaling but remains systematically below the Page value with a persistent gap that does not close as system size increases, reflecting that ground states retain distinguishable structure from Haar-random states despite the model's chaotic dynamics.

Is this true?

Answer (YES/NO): YES